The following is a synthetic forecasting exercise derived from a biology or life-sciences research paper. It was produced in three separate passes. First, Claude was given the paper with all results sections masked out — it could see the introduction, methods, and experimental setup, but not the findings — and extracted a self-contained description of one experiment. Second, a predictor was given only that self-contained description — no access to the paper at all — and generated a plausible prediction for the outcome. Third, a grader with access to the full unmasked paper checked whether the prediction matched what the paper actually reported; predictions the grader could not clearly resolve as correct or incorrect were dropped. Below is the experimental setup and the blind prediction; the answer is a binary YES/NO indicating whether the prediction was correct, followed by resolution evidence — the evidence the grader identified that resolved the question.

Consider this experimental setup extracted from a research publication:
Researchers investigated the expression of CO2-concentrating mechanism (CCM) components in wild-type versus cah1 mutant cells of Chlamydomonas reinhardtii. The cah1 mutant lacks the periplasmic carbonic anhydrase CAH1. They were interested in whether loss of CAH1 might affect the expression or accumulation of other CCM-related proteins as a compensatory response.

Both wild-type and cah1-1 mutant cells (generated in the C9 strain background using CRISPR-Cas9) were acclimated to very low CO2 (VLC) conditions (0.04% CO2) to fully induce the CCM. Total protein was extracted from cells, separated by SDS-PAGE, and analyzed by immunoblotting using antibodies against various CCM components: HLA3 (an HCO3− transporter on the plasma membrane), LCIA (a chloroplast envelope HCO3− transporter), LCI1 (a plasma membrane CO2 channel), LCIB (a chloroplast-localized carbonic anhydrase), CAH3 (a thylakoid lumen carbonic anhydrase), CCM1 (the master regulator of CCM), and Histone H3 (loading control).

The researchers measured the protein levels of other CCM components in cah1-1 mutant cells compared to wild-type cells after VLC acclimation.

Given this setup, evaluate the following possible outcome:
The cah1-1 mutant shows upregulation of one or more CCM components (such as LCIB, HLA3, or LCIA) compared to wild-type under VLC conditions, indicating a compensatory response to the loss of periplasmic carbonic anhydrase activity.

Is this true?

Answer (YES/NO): NO